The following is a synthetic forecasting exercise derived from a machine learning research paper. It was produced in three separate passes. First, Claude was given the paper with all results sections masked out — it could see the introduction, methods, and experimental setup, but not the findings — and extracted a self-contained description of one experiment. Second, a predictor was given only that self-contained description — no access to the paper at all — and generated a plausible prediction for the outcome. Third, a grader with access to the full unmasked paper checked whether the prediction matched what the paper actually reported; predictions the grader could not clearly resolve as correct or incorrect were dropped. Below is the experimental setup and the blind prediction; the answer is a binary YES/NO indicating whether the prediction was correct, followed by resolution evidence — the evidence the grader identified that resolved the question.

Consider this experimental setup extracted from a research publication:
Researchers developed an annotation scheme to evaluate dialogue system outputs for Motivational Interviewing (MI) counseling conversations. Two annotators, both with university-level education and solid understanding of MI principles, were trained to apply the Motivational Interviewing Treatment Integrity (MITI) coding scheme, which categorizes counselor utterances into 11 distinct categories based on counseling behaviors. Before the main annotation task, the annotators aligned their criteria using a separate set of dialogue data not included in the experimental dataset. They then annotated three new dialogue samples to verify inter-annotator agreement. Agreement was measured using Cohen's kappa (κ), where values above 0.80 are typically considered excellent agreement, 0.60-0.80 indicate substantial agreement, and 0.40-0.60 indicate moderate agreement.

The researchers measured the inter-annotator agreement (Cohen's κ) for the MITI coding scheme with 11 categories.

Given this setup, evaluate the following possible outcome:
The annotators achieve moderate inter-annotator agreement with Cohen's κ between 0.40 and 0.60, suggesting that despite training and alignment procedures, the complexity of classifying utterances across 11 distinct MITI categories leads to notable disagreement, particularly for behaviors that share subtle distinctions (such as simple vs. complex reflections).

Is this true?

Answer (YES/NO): NO